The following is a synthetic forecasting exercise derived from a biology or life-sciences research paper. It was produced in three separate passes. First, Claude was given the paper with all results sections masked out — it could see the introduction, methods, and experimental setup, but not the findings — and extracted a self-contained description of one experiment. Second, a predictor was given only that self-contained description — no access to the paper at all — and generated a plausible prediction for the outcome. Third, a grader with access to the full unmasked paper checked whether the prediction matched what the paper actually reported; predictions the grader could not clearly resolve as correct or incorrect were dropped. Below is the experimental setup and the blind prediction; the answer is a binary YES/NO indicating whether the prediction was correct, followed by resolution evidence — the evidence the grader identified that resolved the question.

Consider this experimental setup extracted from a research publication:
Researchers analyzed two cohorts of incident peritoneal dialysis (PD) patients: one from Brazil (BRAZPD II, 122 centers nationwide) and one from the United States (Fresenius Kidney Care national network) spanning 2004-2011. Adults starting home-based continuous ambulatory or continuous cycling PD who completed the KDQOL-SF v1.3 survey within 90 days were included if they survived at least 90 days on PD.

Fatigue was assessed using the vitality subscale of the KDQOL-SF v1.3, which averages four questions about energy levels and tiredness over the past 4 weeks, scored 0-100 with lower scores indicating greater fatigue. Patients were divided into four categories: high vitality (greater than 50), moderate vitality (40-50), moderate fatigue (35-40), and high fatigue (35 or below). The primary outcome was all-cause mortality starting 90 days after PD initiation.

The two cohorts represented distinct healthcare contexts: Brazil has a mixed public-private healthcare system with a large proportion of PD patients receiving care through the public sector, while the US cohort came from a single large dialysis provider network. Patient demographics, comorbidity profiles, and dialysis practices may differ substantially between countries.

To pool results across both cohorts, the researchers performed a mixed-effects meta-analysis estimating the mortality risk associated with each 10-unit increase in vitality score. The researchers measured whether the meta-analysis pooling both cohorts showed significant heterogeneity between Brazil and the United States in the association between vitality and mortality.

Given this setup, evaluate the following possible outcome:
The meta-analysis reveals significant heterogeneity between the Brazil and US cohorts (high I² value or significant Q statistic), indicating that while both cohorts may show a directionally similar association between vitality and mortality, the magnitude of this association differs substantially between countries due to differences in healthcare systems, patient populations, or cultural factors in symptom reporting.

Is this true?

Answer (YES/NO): YES